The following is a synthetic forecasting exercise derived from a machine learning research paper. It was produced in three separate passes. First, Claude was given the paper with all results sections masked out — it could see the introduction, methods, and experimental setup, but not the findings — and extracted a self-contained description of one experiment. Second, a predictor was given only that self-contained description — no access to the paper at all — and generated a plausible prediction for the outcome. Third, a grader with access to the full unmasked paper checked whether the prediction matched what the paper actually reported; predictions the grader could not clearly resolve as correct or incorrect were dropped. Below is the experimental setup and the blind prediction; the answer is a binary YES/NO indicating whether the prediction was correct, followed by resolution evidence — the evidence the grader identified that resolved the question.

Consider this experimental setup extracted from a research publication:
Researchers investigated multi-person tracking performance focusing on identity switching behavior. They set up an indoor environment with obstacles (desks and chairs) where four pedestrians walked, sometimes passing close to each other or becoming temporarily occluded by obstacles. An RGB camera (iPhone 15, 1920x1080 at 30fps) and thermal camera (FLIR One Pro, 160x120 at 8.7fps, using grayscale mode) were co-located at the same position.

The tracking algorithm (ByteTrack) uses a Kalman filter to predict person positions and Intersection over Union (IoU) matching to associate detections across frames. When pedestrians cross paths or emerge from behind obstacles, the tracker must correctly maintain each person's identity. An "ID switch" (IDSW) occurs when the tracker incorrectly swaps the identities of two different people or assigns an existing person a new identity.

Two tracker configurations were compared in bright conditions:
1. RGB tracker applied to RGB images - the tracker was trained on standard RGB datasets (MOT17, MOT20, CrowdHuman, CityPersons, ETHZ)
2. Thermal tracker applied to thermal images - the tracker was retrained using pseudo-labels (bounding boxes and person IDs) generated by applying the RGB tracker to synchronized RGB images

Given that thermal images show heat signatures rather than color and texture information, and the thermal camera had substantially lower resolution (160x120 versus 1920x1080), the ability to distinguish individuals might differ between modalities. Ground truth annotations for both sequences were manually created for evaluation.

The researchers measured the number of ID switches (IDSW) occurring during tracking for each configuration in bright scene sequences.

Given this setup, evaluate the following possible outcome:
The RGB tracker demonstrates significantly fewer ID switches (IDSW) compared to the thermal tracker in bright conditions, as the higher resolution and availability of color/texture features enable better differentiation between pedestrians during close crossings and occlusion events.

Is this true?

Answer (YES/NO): NO